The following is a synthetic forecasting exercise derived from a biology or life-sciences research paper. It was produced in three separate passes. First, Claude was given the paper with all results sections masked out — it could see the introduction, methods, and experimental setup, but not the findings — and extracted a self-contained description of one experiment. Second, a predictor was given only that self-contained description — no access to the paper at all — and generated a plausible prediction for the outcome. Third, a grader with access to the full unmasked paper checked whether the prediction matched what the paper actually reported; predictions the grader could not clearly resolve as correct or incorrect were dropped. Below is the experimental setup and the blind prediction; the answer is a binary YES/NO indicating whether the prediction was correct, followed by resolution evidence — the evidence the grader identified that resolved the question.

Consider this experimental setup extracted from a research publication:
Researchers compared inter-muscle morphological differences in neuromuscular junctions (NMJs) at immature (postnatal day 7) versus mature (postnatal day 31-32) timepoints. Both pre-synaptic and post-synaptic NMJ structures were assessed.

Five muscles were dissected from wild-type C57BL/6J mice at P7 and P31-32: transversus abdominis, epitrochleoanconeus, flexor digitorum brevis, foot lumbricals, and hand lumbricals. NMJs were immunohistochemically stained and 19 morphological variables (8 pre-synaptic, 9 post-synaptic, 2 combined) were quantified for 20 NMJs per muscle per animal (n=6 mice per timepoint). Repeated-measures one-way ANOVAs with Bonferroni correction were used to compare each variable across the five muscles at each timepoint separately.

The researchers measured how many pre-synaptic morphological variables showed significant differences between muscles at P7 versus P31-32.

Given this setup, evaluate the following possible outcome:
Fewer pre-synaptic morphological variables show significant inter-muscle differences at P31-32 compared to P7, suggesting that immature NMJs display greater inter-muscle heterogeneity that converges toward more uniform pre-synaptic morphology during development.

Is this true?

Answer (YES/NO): YES